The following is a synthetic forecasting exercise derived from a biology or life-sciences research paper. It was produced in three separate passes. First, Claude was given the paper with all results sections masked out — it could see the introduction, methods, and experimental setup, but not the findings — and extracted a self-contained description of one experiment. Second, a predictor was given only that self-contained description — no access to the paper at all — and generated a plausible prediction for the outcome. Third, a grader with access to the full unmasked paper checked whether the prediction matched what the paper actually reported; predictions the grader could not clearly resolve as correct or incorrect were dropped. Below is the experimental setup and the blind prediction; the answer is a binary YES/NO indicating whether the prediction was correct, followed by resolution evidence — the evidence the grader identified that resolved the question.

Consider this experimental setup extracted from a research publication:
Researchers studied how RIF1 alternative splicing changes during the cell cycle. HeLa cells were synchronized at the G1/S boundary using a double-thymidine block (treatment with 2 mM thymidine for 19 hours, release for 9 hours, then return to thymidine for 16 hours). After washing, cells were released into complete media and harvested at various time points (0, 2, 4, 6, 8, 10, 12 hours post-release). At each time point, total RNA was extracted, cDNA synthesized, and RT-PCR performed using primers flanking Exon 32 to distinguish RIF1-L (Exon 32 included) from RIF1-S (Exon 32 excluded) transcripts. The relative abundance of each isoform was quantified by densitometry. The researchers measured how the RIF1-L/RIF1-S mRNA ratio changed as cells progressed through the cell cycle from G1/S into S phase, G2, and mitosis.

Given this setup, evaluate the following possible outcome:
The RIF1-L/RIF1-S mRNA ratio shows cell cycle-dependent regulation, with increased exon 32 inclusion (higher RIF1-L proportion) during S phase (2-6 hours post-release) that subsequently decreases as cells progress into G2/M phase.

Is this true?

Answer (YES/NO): NO